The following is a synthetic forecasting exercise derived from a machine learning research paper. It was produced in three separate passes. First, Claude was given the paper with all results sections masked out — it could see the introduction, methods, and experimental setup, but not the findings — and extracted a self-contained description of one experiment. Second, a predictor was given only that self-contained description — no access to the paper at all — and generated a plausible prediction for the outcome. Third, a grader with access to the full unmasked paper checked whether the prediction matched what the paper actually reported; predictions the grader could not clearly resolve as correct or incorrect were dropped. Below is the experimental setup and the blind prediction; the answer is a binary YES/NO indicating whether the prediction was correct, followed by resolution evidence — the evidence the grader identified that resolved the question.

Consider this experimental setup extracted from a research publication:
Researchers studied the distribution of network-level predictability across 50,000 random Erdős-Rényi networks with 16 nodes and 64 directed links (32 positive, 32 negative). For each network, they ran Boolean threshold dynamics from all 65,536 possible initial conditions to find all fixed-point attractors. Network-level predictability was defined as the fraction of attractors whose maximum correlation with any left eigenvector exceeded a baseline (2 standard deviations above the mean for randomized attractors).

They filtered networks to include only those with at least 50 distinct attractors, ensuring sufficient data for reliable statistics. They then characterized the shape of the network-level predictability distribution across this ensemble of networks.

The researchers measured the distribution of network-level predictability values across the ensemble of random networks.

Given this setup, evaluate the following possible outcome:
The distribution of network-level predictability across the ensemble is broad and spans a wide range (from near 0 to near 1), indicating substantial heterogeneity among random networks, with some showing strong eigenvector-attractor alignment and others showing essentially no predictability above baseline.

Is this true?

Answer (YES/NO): NO